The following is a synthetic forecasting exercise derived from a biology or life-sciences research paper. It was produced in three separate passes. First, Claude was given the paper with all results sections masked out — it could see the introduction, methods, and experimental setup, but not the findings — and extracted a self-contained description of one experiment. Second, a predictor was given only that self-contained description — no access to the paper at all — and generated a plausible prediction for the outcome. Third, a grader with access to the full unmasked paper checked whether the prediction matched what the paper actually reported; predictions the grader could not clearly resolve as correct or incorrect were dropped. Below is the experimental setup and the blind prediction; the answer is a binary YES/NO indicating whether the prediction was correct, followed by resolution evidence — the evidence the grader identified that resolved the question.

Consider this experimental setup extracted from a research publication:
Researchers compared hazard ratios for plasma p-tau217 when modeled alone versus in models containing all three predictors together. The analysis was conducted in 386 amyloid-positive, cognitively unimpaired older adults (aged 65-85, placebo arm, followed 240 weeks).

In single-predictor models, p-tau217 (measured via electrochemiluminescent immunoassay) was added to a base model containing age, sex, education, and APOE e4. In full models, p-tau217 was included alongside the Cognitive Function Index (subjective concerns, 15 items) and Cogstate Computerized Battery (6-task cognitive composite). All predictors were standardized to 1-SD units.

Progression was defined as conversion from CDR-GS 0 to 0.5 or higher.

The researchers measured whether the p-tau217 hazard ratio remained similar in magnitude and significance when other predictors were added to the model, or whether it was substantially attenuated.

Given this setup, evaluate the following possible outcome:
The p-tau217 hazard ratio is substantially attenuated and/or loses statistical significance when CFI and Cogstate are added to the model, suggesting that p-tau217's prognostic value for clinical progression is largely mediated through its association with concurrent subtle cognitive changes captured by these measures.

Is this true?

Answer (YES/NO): NO